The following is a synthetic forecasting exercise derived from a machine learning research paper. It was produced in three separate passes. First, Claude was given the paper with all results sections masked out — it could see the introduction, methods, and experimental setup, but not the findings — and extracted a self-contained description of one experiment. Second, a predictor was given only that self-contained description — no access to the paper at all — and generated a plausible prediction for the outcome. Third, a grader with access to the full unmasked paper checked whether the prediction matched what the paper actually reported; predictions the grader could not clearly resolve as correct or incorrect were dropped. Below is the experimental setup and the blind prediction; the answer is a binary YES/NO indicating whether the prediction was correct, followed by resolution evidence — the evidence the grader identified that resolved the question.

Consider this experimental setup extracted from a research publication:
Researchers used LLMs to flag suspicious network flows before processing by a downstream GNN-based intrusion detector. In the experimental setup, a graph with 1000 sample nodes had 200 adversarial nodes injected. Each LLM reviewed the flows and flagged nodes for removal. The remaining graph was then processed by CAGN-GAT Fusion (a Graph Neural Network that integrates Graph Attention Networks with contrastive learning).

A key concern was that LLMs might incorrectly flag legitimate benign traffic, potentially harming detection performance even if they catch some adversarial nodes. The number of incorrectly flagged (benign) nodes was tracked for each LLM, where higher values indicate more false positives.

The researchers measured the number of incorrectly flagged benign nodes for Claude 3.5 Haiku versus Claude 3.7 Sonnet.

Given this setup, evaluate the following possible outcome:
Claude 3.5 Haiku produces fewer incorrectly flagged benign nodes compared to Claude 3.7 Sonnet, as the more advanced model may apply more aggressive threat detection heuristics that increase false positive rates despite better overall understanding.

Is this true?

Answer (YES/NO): NO